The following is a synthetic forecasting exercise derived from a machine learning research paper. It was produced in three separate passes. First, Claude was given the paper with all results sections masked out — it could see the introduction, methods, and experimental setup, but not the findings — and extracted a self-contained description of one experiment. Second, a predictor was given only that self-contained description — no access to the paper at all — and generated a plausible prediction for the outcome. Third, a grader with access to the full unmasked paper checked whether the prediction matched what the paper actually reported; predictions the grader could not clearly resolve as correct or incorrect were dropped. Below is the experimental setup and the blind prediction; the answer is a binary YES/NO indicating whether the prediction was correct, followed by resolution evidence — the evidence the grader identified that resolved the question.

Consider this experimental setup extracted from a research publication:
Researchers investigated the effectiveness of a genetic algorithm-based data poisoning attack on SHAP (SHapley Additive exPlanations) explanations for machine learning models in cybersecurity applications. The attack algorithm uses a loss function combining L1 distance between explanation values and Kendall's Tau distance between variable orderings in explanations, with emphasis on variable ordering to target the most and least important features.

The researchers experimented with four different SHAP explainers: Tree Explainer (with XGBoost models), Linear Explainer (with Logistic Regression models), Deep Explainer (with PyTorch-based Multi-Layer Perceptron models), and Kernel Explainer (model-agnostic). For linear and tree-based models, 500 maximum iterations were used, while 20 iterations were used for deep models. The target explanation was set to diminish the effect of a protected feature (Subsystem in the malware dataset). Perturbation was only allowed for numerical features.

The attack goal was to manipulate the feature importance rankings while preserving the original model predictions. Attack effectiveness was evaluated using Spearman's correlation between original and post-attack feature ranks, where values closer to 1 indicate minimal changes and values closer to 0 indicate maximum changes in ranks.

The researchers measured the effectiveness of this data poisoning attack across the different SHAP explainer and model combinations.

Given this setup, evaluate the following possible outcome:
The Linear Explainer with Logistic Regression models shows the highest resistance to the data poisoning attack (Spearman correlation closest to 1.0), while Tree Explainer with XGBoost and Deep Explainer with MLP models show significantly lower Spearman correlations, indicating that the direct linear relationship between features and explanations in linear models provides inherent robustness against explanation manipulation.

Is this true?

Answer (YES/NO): NO